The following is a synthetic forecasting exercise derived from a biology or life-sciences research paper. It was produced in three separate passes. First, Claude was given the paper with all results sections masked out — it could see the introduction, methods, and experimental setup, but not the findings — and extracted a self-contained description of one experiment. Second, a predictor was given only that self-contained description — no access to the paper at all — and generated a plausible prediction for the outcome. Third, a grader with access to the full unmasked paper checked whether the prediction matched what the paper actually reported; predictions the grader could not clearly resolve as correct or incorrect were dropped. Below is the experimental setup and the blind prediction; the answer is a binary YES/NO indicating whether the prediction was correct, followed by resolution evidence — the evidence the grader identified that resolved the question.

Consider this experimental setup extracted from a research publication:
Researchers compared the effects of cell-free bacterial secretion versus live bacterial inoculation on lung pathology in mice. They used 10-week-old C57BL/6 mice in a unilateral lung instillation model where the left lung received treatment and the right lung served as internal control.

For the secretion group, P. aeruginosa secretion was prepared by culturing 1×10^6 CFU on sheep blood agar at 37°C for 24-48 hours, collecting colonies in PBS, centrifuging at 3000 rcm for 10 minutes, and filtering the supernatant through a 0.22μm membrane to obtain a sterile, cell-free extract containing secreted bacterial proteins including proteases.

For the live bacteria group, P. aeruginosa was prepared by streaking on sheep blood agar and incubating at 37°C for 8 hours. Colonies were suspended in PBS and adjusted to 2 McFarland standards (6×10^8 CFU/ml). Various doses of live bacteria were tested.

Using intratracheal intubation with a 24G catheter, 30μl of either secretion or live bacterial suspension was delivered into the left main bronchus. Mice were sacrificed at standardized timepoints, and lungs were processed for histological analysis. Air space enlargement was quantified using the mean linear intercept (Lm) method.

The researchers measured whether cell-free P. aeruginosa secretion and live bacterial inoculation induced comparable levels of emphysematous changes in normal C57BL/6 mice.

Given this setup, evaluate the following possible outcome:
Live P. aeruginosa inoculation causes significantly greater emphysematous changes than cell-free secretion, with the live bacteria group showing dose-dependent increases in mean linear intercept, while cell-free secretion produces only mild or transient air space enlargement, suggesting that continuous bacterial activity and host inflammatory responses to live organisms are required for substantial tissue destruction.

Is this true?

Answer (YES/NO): NO